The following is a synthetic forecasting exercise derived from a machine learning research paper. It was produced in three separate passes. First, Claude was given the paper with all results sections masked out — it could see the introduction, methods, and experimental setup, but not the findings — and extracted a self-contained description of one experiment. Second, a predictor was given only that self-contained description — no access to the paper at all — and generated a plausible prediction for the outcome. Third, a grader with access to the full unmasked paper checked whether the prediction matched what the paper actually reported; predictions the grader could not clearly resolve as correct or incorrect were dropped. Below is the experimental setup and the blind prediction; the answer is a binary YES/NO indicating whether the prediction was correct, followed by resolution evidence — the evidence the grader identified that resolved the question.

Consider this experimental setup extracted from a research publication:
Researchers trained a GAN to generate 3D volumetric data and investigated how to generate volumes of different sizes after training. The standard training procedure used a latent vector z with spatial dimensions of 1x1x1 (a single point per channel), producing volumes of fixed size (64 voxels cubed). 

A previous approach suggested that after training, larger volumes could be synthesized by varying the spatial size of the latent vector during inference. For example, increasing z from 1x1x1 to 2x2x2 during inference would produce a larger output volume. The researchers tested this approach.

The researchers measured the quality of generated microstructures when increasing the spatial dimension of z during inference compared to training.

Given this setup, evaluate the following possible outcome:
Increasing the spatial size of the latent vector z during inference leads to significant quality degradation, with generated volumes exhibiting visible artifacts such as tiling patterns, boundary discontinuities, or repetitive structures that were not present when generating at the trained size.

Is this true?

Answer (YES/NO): YES